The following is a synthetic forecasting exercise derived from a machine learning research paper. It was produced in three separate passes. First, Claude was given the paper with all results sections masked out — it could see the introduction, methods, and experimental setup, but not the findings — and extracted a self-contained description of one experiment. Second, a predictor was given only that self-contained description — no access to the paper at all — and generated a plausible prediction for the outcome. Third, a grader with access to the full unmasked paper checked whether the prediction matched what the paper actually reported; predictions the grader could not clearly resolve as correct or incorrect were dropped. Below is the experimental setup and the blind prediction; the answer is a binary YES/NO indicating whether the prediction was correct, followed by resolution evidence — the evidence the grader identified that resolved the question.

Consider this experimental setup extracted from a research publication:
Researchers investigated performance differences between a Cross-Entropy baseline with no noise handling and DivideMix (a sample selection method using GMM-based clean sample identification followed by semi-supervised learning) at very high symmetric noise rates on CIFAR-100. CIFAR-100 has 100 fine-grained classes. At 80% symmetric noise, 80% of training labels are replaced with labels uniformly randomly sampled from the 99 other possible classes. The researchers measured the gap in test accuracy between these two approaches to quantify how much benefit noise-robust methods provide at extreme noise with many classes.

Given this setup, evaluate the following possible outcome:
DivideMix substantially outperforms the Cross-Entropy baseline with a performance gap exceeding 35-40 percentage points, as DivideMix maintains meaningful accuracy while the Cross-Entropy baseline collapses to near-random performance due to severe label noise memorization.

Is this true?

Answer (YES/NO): YES